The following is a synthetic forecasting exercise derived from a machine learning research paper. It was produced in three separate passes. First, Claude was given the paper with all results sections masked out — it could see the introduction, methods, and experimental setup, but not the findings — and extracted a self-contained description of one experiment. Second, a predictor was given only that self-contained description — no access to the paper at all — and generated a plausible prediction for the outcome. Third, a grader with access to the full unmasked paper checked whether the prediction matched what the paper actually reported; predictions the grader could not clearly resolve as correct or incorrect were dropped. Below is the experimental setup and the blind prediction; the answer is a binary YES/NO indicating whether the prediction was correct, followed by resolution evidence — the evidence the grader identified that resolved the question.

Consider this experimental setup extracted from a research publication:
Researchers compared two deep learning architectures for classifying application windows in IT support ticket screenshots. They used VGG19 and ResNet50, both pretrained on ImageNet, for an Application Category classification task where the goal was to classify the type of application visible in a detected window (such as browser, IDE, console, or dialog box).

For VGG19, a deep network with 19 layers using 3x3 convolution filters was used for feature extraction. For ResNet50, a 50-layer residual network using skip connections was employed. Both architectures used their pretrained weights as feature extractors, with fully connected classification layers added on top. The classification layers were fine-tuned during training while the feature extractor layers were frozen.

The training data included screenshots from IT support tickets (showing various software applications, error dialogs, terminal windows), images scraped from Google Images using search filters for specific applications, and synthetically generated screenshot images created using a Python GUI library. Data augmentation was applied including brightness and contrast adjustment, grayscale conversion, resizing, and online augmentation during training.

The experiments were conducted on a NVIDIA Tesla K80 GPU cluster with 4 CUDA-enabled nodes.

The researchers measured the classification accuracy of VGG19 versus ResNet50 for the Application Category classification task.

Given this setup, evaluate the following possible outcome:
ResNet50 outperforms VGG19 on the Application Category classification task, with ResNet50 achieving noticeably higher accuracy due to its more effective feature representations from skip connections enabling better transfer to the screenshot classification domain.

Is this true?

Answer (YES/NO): YES